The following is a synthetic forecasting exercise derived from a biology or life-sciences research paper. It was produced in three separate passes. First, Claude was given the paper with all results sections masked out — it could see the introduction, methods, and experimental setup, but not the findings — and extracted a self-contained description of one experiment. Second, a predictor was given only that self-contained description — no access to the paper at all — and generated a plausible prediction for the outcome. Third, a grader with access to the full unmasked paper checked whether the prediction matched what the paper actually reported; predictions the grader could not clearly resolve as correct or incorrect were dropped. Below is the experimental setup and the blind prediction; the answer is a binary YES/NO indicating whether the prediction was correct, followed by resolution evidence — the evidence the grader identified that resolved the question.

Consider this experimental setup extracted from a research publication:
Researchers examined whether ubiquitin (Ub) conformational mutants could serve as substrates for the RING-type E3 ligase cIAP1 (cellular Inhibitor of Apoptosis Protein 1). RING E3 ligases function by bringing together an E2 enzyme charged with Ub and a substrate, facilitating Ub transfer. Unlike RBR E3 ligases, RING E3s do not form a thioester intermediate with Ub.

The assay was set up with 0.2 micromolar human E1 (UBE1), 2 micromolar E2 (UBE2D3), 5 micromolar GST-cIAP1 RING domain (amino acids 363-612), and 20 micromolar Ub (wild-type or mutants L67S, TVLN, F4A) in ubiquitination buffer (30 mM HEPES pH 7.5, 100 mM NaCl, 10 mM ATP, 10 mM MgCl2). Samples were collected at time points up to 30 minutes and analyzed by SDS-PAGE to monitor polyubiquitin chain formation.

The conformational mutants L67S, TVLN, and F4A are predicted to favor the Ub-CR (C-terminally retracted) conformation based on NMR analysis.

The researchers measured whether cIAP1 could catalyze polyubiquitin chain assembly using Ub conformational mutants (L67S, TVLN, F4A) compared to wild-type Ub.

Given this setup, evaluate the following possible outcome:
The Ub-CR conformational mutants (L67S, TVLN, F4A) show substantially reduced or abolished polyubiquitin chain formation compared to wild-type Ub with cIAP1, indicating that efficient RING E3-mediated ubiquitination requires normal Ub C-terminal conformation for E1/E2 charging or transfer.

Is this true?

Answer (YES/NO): NO